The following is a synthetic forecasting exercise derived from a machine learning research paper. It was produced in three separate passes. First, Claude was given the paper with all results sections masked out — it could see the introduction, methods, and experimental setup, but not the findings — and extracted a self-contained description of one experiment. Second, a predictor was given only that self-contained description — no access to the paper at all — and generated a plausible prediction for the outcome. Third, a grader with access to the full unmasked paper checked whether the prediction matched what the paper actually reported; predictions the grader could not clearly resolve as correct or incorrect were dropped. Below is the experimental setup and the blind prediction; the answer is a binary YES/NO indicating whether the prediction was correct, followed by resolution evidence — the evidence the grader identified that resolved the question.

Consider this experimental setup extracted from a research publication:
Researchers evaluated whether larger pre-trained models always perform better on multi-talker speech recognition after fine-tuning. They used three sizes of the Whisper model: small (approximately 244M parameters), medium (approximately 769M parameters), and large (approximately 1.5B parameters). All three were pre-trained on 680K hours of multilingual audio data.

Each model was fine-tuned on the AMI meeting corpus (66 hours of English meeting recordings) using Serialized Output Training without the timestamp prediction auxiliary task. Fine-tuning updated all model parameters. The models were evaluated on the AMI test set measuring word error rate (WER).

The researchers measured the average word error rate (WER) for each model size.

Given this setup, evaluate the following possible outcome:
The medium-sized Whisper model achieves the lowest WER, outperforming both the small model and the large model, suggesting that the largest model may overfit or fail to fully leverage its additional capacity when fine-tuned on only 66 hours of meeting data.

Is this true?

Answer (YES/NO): YES